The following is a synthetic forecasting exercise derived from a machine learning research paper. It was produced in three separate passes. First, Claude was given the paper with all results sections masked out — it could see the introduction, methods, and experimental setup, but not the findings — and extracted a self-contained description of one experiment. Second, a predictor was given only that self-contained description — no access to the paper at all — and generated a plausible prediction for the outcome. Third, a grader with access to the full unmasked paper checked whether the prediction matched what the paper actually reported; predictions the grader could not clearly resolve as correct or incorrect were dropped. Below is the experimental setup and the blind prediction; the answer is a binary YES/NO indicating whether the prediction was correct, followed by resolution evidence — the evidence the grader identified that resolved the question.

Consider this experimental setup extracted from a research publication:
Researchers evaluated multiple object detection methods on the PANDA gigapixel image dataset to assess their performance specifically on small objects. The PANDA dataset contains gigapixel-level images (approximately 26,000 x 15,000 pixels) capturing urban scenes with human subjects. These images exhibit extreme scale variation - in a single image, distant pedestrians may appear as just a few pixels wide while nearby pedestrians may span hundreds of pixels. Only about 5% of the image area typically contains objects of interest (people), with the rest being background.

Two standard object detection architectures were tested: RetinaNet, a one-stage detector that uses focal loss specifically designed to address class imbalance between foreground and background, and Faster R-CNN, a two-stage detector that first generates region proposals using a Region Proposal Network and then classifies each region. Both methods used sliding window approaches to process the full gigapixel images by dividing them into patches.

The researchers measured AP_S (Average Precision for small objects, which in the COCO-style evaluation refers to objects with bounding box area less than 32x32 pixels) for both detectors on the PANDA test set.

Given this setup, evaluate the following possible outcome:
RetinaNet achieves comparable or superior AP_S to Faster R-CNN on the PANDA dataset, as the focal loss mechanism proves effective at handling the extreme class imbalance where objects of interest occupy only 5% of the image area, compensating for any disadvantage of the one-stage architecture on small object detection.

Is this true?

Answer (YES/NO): YES